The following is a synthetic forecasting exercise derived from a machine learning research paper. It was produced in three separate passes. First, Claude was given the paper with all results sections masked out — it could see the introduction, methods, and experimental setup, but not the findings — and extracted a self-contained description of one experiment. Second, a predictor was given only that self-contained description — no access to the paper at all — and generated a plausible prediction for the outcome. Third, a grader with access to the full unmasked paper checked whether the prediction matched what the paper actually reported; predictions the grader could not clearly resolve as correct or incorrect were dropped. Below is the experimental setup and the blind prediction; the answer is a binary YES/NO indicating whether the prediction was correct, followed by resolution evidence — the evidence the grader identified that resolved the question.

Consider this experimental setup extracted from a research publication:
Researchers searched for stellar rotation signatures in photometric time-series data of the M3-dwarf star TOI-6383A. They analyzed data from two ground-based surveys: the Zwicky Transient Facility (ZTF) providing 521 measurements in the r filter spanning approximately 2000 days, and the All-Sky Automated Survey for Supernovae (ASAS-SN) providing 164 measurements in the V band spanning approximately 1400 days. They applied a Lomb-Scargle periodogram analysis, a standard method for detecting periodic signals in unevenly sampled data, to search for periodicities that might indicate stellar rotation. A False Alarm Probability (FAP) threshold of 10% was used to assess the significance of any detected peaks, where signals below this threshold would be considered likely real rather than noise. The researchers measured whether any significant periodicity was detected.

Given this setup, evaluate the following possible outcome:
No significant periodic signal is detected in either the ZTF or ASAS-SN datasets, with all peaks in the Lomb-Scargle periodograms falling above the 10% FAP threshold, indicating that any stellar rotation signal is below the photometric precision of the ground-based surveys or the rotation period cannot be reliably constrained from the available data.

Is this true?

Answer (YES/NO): YES